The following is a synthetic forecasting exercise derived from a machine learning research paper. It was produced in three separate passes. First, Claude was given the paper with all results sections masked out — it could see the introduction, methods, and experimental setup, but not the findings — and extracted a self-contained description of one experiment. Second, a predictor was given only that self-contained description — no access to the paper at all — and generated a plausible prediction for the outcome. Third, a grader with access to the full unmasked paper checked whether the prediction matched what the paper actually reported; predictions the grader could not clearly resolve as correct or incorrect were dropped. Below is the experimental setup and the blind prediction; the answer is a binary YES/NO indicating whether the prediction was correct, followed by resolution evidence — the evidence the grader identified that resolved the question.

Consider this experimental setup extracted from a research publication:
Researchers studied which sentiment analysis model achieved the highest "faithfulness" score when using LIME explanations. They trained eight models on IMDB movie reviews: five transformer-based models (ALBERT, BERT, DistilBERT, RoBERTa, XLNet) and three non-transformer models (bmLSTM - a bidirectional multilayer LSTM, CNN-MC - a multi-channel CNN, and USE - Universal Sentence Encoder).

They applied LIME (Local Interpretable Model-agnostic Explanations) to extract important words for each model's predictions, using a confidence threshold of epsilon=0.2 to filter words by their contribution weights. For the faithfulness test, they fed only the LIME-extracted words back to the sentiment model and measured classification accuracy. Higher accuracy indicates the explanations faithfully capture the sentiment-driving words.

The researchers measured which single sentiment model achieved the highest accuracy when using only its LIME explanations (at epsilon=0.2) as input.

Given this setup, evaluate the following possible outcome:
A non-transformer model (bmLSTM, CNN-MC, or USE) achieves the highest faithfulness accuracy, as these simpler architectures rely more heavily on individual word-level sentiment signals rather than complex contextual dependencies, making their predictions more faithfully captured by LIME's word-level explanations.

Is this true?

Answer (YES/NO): YES